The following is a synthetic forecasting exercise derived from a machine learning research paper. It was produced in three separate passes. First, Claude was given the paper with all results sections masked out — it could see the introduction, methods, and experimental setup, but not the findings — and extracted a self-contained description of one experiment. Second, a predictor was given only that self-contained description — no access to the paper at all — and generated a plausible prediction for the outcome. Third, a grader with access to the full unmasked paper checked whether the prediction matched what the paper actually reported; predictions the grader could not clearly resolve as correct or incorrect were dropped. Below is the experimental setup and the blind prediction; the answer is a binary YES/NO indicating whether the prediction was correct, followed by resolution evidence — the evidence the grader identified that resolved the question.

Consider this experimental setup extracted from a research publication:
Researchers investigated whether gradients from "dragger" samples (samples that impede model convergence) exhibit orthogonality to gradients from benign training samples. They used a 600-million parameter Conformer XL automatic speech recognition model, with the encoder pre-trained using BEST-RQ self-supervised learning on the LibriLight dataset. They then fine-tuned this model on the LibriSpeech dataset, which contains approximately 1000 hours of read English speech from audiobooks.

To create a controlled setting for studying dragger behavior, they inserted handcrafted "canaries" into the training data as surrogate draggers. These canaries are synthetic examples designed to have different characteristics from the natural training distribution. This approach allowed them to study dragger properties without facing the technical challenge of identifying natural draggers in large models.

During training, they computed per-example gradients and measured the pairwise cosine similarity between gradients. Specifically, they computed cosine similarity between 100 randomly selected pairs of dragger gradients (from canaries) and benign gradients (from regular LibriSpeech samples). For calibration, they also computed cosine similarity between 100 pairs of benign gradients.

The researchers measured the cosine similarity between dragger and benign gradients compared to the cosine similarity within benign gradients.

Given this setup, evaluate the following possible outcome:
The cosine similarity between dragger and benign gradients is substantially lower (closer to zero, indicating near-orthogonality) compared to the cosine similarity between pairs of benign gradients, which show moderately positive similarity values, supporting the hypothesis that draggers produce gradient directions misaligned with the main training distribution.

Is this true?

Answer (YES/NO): YES